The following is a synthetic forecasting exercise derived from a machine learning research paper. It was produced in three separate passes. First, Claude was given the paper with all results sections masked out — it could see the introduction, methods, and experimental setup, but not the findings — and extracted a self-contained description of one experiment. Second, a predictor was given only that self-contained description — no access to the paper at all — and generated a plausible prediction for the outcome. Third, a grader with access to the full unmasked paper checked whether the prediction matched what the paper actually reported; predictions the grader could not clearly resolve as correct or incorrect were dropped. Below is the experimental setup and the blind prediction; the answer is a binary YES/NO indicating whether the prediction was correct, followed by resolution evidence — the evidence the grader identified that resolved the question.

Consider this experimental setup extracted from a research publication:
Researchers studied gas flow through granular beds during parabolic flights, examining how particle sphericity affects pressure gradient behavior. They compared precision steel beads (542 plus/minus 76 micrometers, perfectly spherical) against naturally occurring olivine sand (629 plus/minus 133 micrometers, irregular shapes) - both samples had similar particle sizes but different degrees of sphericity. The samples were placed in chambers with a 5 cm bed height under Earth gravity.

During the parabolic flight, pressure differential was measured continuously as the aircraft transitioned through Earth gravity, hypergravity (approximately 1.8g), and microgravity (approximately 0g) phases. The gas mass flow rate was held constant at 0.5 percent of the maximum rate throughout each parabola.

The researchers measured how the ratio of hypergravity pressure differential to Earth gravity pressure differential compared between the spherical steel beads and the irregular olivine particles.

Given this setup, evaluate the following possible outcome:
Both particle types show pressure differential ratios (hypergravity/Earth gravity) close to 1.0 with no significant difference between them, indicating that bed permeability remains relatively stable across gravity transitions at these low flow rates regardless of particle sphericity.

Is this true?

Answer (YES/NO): YES